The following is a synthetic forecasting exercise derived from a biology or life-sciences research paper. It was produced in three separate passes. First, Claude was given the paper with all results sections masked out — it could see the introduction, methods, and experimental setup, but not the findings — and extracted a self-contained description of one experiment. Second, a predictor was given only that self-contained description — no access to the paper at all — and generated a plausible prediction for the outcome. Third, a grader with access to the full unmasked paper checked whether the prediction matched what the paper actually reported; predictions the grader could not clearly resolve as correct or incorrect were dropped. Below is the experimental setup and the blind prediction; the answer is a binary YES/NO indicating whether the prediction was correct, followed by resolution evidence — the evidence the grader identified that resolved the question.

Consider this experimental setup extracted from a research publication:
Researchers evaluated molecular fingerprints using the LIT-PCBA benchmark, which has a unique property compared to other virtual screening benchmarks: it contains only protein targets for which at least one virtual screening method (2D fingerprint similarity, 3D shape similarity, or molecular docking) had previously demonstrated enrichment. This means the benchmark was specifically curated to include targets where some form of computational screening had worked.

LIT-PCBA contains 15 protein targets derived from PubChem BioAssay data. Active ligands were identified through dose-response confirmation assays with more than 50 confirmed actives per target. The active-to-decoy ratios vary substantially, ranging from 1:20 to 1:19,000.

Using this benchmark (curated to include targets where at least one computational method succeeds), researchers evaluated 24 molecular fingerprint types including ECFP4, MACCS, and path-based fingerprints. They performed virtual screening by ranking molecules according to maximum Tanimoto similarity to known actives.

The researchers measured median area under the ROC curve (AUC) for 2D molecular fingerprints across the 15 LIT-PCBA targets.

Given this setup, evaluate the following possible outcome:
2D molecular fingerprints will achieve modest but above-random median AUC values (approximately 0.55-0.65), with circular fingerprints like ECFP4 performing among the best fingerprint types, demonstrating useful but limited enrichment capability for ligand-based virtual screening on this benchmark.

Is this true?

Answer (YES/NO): NO